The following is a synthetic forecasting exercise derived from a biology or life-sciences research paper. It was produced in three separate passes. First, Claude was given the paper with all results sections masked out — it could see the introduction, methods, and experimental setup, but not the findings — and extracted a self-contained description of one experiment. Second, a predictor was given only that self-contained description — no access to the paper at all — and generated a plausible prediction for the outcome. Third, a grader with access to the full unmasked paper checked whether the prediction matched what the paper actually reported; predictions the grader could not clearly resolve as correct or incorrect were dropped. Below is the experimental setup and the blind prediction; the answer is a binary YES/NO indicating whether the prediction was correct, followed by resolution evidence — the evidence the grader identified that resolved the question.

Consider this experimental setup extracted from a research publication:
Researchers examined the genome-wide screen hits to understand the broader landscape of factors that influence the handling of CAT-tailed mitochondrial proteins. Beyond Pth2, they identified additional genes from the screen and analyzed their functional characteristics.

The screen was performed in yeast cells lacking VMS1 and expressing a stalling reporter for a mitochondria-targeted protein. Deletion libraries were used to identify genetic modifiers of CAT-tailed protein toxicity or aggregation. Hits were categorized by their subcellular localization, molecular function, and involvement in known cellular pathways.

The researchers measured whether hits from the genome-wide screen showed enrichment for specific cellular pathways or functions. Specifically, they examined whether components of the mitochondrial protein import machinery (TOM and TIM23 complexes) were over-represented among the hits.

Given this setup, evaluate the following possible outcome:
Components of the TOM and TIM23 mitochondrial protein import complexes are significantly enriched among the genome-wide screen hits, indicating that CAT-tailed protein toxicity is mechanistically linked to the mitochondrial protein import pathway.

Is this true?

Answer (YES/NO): YES